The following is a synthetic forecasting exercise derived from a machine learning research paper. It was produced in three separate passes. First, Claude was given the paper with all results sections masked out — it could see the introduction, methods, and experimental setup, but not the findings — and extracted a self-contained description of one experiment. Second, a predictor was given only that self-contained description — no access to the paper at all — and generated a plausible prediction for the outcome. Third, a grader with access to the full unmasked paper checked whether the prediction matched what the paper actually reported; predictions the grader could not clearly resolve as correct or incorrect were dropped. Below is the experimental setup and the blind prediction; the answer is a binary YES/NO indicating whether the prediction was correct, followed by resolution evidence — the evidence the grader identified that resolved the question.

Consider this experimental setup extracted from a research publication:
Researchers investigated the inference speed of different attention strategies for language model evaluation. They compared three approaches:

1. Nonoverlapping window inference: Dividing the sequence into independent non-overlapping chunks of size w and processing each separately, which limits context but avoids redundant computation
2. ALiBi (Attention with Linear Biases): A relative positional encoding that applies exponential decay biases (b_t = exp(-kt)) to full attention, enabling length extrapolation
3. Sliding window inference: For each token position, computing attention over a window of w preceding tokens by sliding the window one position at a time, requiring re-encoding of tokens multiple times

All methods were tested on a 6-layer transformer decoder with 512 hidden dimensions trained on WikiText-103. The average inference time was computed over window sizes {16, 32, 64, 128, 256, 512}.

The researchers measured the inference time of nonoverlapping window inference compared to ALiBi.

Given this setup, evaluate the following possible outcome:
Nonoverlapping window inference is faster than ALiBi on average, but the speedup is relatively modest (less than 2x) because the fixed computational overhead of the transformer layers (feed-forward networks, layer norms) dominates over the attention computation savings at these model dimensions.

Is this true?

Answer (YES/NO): YES